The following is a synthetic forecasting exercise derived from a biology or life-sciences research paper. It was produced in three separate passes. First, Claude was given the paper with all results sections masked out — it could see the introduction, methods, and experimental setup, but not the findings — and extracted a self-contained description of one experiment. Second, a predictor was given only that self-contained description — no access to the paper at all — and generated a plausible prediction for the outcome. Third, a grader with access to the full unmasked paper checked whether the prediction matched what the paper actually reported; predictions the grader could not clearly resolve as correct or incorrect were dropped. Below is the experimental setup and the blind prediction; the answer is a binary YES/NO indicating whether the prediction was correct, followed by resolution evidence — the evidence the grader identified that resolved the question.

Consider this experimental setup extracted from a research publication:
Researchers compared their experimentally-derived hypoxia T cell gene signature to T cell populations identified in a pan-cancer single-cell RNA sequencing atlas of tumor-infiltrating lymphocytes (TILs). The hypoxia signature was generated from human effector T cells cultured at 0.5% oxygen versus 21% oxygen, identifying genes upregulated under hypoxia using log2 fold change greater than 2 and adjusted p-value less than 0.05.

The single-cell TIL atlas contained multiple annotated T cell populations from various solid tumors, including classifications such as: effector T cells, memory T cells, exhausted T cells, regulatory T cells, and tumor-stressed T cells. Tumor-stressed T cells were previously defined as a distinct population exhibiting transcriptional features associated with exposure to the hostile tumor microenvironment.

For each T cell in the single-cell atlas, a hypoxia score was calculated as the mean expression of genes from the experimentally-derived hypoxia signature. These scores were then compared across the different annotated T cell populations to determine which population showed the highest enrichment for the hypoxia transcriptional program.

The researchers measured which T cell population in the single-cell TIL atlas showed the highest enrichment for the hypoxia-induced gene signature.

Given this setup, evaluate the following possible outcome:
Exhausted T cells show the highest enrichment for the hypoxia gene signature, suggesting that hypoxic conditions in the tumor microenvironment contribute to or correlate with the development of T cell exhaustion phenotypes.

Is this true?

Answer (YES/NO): NO